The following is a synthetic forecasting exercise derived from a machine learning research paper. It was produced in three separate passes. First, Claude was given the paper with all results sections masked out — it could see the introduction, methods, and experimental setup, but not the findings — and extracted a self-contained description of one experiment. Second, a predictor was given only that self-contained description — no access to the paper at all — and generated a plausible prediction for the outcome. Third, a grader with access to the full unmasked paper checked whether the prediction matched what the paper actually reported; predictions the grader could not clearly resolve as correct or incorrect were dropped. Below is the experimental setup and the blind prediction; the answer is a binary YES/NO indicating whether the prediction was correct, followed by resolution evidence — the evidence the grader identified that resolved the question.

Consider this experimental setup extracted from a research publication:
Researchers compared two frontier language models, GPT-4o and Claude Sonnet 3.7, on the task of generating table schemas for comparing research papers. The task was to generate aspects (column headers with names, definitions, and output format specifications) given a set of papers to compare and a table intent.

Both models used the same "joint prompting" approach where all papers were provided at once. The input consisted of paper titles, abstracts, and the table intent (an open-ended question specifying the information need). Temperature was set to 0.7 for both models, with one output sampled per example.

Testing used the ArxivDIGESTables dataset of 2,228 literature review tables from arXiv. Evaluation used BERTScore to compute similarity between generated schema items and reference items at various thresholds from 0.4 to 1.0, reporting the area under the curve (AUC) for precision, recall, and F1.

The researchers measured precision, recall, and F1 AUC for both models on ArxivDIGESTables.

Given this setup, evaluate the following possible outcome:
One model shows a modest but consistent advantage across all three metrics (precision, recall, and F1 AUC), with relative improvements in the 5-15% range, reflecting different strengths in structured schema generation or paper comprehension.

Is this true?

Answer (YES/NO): YES